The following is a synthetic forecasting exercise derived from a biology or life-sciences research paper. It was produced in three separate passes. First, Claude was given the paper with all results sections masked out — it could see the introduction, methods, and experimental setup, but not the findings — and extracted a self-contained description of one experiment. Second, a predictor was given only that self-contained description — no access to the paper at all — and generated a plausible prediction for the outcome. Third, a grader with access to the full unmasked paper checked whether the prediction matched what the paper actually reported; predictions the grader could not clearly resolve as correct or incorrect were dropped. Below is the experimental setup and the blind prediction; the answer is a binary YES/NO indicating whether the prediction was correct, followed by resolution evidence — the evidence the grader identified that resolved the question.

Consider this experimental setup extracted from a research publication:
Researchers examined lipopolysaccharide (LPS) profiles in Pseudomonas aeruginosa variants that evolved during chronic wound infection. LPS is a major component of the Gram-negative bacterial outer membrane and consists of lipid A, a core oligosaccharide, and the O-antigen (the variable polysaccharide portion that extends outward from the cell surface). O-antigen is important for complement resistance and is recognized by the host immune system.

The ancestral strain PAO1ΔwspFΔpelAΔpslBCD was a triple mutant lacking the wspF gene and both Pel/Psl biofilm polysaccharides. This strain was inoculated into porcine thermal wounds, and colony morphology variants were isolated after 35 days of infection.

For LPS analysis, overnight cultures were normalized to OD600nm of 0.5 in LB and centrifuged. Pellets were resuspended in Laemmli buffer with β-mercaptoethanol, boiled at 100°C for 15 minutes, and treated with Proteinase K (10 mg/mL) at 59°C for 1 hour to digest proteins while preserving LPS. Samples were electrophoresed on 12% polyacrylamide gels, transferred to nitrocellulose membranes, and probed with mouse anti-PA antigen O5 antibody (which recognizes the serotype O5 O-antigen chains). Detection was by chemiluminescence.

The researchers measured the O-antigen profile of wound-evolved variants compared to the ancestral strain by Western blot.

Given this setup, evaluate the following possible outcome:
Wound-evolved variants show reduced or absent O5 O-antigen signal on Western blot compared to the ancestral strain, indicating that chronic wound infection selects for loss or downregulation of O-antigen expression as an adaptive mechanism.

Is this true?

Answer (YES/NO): YES